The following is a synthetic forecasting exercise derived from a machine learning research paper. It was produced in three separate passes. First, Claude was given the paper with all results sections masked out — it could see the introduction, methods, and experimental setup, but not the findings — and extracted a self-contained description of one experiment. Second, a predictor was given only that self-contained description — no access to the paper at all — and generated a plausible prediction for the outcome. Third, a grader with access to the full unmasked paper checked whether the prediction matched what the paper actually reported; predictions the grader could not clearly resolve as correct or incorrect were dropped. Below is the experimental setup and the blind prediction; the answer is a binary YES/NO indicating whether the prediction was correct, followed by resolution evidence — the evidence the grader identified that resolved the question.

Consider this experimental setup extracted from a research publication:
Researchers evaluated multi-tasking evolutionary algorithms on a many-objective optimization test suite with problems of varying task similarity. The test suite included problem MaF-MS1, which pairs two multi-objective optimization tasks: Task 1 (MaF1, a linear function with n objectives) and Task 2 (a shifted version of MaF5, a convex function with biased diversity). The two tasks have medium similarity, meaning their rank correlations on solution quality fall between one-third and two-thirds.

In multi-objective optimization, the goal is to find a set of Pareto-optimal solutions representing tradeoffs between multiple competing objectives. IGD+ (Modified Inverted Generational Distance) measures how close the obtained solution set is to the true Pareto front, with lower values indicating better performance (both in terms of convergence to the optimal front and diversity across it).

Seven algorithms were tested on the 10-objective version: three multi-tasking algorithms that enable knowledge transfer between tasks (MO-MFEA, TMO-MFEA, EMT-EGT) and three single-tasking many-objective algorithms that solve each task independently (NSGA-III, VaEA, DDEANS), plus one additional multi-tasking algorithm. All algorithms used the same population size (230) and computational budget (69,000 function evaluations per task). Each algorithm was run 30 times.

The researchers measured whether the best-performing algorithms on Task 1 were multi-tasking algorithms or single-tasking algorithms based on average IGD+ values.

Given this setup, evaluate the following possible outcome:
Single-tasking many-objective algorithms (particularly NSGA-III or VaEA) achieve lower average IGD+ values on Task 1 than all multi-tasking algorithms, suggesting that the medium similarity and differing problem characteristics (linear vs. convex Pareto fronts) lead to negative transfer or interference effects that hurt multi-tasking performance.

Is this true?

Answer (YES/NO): NO